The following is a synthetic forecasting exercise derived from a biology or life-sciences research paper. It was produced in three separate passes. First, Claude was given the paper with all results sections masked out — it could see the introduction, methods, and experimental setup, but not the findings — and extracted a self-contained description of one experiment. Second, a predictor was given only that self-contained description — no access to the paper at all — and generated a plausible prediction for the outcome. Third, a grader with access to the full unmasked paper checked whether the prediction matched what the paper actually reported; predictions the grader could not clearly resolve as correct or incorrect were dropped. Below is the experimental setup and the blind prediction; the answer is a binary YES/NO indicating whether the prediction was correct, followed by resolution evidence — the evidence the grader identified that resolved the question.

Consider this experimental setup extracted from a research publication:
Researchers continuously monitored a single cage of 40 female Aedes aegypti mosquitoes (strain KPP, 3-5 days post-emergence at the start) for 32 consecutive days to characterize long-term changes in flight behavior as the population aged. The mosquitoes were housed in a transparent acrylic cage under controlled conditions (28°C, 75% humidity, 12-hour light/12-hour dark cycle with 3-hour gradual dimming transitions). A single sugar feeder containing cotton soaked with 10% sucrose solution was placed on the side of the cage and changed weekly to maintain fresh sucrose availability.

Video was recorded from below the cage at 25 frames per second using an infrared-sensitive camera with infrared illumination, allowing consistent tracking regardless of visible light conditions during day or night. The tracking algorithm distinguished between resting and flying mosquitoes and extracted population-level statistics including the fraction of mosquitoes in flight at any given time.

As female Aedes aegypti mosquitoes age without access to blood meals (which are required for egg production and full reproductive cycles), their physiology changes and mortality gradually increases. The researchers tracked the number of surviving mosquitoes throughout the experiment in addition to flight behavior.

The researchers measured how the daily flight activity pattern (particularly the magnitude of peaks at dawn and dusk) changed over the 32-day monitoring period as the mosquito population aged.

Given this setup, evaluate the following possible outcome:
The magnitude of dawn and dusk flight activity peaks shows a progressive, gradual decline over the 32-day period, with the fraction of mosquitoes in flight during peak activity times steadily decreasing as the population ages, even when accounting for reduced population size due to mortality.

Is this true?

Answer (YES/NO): NO